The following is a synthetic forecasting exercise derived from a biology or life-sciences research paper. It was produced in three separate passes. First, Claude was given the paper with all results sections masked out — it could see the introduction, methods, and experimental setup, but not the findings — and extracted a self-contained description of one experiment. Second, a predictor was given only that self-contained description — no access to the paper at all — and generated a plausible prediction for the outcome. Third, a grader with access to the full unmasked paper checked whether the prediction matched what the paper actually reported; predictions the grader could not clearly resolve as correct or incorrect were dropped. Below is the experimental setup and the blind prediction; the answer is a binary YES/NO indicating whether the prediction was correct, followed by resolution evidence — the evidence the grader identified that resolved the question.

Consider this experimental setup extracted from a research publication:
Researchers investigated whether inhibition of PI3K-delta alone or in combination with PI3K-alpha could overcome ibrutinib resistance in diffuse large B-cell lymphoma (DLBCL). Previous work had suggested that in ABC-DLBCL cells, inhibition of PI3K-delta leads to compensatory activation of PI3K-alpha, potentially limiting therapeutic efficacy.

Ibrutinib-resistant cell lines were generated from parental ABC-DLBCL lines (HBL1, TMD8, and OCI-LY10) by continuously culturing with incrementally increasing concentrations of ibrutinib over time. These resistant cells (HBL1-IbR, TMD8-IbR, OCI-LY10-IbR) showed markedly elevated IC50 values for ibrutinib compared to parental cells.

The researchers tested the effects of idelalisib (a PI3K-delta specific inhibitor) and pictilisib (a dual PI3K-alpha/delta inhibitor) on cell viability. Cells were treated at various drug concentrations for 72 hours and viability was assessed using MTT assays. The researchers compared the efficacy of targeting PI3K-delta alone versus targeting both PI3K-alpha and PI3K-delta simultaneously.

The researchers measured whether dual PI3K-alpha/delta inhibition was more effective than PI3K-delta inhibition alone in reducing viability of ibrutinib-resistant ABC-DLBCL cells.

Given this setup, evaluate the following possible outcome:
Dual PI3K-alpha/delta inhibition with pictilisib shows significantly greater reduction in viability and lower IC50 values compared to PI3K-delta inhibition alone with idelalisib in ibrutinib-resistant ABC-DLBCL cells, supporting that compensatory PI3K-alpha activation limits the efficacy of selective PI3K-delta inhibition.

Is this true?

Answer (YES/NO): NO